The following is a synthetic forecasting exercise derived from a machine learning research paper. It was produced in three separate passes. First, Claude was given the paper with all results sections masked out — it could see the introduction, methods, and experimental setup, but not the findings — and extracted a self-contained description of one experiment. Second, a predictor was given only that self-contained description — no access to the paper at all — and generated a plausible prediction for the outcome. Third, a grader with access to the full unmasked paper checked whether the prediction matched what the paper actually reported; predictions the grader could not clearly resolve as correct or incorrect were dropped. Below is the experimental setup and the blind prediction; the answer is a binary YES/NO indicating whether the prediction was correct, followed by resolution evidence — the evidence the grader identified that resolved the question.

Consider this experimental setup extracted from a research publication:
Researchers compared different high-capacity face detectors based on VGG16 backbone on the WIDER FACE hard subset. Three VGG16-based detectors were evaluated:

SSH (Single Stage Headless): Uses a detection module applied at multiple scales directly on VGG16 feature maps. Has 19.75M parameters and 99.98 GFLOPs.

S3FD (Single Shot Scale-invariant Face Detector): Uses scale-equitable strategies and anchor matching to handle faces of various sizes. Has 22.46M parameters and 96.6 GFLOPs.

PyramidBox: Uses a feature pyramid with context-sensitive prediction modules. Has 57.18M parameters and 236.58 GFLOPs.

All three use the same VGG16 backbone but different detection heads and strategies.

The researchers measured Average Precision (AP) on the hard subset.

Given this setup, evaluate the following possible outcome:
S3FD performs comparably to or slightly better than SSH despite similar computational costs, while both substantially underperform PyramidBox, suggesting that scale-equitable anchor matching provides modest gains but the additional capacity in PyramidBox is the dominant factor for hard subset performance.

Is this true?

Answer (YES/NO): NO